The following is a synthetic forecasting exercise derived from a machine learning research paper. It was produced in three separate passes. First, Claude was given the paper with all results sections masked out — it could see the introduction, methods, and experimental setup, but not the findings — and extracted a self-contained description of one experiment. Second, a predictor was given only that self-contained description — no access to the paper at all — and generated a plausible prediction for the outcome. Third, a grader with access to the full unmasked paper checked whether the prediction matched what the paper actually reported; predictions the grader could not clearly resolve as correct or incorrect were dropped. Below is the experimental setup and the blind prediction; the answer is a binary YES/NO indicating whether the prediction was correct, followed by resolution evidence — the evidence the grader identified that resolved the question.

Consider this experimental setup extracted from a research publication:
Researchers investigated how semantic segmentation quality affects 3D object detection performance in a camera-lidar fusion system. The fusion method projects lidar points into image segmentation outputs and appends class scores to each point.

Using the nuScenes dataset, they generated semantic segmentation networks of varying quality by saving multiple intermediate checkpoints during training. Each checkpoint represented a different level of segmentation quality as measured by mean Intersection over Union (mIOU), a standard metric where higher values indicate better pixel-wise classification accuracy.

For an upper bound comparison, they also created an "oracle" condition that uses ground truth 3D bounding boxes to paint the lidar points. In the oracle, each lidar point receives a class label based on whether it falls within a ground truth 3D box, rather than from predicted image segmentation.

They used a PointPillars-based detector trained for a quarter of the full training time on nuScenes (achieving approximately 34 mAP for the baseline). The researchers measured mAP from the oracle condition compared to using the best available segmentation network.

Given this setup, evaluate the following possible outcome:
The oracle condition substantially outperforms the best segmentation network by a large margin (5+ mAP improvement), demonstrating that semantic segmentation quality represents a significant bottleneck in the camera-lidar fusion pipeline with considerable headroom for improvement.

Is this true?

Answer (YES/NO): YES